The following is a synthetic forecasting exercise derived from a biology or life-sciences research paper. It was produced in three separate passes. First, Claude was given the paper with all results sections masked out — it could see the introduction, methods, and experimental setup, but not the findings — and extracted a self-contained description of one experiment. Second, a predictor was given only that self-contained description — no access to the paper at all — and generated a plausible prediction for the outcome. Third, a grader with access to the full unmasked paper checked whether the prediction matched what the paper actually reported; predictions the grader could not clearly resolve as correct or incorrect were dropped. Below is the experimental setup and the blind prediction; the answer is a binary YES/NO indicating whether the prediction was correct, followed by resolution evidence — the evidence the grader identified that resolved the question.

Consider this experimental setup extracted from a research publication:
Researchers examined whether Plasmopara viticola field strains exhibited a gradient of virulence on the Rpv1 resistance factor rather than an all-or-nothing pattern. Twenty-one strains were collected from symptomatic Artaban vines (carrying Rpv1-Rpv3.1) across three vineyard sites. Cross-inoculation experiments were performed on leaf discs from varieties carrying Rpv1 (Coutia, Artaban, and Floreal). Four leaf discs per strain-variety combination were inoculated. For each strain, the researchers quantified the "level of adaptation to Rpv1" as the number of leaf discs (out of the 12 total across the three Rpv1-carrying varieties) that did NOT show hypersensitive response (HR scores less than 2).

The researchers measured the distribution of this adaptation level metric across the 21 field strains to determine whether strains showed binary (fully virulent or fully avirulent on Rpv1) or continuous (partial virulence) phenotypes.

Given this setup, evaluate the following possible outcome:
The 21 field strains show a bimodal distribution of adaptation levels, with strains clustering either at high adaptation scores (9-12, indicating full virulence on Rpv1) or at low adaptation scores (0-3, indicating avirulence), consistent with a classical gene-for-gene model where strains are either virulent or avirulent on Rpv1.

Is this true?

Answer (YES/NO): NO